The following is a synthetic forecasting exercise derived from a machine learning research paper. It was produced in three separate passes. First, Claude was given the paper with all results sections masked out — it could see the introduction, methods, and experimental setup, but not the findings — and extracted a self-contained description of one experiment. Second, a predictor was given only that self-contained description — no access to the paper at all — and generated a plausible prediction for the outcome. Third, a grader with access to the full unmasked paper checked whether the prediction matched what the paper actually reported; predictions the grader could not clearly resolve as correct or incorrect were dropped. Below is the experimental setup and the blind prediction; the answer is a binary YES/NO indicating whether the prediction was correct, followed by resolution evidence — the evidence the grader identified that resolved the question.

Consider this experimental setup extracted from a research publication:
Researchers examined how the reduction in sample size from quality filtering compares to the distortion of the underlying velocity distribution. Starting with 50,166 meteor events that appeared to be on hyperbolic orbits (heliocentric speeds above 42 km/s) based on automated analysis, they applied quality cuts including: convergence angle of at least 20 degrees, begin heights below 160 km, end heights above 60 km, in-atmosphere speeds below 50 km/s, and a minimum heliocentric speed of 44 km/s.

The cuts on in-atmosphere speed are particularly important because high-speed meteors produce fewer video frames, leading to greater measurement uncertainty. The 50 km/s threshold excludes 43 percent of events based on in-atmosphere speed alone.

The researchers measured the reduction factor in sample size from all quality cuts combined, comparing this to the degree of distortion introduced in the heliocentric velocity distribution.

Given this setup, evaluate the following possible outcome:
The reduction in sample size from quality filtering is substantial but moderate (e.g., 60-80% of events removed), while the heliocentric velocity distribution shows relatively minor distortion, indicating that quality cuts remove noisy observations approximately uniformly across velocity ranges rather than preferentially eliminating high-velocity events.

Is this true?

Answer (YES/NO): NO